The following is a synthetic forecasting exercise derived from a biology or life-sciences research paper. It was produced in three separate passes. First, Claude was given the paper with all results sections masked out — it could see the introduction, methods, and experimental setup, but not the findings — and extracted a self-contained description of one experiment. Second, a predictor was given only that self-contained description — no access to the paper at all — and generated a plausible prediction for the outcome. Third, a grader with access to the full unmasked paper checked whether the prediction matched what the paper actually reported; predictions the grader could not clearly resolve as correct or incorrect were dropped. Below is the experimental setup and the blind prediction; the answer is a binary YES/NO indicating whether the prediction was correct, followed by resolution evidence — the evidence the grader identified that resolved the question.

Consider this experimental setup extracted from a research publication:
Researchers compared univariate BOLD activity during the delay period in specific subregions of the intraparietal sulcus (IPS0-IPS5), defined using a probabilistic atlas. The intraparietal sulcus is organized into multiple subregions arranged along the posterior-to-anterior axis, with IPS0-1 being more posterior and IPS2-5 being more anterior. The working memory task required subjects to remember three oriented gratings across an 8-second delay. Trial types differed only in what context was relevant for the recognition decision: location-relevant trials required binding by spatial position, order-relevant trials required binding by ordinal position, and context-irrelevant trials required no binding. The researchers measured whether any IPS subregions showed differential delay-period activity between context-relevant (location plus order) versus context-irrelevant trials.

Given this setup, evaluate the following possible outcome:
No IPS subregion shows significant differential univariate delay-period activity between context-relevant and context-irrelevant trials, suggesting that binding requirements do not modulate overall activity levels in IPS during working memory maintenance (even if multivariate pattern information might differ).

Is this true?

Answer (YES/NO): NO